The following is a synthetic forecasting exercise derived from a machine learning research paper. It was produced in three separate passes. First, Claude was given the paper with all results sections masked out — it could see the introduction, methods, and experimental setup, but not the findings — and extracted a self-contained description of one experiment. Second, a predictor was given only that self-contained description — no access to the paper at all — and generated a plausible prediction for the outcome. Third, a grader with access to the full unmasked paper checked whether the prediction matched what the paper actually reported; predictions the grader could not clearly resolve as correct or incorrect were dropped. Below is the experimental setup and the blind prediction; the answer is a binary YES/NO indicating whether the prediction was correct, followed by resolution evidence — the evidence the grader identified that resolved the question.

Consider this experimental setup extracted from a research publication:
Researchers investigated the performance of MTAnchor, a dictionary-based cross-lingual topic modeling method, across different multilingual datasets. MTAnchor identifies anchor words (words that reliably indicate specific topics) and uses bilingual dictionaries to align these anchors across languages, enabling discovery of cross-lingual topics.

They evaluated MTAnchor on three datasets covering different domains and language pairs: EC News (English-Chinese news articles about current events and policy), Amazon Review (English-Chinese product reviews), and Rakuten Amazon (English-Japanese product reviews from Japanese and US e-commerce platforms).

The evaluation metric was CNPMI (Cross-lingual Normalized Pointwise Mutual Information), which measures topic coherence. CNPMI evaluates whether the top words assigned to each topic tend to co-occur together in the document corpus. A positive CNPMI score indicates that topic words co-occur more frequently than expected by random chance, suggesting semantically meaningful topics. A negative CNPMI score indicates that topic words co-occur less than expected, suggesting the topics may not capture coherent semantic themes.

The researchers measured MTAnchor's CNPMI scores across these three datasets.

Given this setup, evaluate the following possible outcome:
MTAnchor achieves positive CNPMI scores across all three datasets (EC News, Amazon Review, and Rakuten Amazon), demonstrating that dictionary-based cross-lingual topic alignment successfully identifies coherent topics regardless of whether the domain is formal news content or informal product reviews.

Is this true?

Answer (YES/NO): NO